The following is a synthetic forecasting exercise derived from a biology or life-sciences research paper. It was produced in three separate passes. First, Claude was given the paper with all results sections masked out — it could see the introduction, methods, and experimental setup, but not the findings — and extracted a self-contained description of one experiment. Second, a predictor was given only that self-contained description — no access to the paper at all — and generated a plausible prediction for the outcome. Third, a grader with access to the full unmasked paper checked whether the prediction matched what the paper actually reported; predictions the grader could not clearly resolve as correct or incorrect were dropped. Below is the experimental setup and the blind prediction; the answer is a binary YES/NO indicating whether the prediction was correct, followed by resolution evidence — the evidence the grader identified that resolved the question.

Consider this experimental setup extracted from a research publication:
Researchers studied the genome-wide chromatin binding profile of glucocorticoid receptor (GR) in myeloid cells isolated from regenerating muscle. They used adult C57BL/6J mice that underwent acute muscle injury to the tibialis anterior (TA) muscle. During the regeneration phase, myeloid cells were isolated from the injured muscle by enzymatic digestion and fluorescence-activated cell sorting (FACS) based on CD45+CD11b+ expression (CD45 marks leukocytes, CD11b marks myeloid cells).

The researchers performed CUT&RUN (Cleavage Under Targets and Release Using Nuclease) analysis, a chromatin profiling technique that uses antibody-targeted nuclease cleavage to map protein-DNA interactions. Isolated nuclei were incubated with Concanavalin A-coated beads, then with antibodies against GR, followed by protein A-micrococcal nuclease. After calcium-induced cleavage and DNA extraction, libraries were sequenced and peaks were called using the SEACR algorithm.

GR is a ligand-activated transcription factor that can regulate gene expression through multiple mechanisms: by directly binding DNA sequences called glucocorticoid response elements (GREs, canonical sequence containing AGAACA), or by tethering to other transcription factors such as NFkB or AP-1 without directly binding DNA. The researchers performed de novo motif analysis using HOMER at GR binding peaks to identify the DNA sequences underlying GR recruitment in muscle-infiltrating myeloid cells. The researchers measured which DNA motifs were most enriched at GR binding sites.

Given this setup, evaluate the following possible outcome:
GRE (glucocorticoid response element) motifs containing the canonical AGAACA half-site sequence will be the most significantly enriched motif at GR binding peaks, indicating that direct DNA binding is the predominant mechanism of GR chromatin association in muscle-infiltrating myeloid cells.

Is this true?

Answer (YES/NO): YES